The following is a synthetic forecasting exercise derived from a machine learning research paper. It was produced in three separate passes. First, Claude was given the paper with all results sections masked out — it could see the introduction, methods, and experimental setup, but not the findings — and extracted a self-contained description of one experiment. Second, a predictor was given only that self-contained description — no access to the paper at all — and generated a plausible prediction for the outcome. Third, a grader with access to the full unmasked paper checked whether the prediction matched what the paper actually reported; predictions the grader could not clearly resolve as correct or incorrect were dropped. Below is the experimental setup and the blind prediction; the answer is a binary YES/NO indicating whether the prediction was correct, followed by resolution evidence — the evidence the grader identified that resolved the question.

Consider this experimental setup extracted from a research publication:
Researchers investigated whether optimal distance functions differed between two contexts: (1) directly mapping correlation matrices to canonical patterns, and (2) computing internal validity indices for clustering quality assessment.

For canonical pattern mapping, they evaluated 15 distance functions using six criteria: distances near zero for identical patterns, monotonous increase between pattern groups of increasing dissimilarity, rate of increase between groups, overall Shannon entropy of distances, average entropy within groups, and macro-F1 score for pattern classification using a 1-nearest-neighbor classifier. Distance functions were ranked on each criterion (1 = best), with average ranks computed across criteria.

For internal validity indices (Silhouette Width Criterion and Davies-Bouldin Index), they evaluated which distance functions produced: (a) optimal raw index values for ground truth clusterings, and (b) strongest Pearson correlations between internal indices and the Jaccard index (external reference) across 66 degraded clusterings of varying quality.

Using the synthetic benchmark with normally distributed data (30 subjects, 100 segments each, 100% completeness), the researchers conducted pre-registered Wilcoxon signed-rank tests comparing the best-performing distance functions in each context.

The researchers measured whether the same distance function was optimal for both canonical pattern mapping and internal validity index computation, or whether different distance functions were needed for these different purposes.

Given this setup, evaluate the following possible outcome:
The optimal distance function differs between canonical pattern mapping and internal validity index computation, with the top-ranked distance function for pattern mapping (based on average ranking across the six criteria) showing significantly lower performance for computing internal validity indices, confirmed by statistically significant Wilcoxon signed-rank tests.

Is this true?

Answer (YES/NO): NO